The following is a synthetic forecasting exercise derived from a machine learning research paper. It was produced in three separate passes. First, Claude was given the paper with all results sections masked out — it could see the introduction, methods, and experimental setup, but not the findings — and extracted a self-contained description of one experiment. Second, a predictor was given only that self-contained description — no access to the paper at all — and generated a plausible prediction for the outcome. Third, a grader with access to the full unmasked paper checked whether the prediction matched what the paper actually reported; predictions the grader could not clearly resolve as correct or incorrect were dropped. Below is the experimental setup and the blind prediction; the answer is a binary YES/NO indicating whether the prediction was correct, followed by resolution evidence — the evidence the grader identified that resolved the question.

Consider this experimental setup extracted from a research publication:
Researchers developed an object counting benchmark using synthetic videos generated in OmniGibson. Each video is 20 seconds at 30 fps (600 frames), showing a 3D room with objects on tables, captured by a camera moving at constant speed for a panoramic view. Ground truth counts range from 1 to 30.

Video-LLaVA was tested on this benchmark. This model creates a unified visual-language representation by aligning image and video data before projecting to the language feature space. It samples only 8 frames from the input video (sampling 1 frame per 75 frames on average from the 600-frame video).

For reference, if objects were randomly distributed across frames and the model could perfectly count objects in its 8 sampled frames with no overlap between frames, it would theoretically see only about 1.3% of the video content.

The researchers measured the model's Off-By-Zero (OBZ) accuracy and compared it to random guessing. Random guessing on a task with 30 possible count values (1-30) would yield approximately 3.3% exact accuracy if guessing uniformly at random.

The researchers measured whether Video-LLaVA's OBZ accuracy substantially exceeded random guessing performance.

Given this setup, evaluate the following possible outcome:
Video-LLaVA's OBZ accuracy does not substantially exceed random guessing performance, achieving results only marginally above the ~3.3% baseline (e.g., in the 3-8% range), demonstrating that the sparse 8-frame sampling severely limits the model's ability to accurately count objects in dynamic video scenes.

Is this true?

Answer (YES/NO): YES